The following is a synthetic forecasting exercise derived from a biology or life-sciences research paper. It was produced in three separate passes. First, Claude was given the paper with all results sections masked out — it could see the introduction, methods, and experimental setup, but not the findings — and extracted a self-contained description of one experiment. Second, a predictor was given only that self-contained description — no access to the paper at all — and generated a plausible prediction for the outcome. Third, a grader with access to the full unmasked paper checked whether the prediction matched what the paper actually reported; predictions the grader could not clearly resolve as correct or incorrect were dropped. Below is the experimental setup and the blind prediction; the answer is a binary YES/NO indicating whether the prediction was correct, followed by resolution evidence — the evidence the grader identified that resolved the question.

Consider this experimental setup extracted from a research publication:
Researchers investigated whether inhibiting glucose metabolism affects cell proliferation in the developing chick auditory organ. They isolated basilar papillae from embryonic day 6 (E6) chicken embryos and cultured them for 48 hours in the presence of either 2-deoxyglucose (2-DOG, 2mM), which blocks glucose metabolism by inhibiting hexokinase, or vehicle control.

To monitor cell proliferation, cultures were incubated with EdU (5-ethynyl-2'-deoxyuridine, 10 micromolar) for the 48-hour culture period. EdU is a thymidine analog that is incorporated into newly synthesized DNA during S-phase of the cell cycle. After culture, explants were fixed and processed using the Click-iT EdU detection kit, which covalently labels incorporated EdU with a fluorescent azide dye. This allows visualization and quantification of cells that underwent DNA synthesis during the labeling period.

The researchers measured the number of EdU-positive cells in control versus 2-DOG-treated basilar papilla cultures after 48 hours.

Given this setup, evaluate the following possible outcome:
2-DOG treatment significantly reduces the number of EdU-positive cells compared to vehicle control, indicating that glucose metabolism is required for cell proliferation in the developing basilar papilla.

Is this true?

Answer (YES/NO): NO